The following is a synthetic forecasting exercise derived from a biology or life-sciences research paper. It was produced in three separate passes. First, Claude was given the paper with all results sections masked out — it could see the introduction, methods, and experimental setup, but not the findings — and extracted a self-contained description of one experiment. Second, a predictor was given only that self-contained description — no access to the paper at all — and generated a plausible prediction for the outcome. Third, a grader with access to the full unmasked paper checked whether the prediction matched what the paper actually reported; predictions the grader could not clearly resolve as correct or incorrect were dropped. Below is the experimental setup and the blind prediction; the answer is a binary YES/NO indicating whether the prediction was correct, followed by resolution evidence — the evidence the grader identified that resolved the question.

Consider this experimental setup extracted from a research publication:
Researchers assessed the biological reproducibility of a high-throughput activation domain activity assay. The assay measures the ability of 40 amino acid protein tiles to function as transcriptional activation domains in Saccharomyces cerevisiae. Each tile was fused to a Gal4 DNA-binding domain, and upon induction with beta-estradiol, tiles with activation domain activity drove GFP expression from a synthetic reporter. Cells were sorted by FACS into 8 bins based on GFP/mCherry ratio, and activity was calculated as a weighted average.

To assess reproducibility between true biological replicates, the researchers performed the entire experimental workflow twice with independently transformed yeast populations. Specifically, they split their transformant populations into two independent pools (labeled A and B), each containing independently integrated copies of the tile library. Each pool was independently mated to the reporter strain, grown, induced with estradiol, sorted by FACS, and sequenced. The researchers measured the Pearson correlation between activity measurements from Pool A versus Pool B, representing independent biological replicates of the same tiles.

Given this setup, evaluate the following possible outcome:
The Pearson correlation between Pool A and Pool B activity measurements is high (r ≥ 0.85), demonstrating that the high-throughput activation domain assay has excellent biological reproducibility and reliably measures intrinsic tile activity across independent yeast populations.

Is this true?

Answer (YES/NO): YES